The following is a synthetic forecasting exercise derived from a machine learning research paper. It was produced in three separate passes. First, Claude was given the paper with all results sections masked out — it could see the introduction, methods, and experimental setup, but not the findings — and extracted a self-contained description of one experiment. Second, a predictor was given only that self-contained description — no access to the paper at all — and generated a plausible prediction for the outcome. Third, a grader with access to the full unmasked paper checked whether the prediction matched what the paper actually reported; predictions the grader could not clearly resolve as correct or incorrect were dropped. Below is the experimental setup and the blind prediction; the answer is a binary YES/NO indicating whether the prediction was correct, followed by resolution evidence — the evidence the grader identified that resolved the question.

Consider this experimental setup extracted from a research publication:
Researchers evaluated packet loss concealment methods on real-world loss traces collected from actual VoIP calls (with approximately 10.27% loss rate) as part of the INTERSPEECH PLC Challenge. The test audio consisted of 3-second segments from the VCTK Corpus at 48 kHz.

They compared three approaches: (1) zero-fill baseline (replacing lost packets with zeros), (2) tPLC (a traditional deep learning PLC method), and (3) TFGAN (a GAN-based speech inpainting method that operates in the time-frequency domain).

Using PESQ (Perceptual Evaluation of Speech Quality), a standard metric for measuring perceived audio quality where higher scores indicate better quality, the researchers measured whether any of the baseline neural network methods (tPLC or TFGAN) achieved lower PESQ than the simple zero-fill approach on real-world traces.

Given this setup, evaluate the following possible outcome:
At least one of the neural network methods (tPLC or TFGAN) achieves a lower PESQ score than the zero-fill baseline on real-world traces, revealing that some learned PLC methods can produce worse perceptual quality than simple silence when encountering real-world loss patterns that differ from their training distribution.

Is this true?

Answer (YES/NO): YES